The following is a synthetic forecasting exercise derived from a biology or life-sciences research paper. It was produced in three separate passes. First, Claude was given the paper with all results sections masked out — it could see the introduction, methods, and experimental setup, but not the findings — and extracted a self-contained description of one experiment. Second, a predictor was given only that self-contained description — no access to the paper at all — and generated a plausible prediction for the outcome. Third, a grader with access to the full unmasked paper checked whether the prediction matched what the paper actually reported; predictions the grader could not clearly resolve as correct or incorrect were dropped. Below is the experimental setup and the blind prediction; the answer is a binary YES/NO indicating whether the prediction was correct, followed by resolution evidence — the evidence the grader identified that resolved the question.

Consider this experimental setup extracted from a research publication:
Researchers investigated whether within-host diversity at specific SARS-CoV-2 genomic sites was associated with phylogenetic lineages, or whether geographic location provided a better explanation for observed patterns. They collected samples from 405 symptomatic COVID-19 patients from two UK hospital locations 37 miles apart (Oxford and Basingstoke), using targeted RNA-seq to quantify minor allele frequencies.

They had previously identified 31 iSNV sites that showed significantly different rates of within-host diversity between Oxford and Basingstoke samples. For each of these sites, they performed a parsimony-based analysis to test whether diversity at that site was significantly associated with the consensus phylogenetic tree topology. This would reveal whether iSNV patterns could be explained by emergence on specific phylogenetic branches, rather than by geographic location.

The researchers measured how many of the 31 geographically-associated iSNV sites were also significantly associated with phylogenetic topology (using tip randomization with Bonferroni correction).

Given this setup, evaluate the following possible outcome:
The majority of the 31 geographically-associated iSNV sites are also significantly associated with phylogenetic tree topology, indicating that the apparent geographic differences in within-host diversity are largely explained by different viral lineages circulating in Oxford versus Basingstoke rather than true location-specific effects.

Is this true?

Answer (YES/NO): NO